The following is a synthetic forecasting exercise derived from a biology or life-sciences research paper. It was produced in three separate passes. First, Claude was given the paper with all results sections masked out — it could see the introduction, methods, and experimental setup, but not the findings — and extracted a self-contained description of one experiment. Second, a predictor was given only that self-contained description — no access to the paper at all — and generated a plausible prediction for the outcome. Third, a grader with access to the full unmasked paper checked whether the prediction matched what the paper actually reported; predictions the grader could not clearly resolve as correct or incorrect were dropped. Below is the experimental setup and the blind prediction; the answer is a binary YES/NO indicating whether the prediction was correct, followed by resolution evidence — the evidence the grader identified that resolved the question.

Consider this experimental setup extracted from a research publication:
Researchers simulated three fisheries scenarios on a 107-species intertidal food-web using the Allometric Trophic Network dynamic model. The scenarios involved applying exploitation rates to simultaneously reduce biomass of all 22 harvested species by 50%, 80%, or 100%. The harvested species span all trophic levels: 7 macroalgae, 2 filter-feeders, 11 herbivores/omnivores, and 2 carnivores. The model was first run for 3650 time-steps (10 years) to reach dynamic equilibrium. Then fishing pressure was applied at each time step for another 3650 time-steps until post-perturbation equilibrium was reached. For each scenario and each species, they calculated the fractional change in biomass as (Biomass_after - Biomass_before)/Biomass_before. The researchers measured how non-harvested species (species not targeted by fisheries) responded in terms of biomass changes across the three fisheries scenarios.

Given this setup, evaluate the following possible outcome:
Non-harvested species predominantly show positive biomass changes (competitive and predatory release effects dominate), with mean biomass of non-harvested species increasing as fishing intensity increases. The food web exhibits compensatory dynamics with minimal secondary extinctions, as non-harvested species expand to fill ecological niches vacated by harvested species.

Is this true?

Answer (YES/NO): YES